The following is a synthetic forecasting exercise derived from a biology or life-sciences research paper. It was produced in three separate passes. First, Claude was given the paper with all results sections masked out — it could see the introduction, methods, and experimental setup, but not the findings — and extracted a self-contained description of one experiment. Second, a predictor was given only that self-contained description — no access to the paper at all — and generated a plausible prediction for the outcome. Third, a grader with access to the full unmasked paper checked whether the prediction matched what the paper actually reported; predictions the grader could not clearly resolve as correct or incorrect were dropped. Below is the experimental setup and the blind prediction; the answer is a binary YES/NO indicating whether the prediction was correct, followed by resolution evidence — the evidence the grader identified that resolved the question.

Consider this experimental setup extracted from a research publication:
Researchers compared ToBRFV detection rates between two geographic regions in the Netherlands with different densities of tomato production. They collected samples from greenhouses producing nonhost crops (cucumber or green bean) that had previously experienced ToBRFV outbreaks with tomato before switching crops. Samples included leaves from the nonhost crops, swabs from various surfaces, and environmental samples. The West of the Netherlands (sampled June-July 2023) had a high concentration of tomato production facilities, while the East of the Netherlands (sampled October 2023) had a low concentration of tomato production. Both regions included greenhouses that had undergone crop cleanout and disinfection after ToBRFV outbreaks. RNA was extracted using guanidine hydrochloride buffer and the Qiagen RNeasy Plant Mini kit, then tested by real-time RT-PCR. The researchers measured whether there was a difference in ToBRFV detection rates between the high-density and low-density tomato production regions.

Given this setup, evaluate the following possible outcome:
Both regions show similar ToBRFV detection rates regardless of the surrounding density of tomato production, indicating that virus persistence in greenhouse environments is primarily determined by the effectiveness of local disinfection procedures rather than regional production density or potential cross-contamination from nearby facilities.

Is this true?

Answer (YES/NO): NO